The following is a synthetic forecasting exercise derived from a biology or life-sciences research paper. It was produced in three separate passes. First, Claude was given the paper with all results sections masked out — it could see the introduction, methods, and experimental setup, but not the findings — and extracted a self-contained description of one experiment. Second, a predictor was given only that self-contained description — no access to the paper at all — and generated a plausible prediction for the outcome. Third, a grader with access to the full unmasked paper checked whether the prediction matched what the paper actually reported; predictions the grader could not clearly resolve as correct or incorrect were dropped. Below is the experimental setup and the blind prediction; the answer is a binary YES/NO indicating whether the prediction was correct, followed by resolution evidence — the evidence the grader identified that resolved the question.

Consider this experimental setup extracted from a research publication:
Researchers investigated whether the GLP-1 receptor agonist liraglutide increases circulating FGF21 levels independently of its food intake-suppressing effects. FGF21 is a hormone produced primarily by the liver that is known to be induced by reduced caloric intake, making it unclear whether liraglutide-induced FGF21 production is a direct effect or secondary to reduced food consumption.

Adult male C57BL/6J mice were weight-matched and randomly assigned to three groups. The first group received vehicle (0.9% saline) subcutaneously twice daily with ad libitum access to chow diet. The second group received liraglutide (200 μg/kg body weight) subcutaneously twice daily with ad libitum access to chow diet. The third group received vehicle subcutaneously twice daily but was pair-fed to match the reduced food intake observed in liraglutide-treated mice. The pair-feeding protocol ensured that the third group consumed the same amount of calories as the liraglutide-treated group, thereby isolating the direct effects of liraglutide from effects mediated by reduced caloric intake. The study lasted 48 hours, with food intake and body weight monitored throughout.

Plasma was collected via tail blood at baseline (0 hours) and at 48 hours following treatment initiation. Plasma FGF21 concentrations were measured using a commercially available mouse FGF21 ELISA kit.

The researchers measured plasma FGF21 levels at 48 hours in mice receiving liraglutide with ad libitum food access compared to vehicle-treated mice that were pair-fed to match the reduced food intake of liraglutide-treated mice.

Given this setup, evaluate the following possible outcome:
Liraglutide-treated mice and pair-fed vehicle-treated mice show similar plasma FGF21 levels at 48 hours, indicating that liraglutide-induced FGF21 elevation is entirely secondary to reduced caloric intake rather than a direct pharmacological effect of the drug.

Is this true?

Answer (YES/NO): NO